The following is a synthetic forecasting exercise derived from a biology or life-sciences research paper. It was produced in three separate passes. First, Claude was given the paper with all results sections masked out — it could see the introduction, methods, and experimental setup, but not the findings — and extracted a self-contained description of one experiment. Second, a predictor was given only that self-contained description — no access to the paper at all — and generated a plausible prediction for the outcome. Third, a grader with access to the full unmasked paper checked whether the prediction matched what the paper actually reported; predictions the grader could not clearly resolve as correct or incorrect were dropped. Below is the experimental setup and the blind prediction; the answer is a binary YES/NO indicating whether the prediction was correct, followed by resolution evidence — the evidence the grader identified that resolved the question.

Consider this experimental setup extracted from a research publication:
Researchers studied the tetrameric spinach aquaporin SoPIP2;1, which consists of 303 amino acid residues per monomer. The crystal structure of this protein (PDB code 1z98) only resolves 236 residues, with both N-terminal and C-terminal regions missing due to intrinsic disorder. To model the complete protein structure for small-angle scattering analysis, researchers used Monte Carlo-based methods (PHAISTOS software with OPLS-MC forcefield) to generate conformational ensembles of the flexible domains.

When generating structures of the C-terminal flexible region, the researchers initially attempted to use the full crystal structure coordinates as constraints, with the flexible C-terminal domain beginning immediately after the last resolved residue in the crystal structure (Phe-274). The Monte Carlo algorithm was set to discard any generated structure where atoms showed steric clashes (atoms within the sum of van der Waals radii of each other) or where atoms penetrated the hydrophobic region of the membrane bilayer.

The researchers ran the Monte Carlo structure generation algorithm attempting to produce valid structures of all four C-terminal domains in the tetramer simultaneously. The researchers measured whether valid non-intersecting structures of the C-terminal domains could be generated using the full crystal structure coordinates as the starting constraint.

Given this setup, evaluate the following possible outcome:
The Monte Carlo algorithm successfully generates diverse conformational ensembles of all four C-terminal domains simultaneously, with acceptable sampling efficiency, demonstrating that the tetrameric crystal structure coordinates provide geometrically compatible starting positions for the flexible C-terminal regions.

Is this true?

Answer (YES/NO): NO